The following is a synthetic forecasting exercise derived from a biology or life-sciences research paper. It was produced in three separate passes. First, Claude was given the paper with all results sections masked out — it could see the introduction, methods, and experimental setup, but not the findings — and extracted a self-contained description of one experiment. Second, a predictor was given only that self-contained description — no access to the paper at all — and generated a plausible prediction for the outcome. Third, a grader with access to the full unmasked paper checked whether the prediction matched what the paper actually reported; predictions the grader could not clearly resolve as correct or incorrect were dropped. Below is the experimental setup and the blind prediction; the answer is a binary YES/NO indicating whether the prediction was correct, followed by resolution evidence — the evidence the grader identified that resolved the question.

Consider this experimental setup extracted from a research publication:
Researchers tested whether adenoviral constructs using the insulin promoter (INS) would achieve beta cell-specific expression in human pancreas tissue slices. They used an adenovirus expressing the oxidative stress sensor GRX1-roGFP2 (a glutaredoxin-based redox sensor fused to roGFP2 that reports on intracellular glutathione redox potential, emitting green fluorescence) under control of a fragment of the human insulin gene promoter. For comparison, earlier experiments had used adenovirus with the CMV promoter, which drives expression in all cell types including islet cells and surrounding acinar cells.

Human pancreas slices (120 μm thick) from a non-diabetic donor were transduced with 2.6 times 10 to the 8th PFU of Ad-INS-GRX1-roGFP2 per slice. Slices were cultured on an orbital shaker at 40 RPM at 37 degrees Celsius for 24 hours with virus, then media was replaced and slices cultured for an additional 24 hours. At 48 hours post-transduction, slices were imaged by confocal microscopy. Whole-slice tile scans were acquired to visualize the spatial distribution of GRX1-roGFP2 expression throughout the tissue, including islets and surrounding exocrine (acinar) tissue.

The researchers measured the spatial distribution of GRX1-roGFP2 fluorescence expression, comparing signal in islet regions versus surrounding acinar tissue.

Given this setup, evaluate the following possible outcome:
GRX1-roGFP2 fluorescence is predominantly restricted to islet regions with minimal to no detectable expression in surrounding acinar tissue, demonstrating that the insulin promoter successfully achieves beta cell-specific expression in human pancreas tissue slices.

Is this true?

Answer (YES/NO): YES